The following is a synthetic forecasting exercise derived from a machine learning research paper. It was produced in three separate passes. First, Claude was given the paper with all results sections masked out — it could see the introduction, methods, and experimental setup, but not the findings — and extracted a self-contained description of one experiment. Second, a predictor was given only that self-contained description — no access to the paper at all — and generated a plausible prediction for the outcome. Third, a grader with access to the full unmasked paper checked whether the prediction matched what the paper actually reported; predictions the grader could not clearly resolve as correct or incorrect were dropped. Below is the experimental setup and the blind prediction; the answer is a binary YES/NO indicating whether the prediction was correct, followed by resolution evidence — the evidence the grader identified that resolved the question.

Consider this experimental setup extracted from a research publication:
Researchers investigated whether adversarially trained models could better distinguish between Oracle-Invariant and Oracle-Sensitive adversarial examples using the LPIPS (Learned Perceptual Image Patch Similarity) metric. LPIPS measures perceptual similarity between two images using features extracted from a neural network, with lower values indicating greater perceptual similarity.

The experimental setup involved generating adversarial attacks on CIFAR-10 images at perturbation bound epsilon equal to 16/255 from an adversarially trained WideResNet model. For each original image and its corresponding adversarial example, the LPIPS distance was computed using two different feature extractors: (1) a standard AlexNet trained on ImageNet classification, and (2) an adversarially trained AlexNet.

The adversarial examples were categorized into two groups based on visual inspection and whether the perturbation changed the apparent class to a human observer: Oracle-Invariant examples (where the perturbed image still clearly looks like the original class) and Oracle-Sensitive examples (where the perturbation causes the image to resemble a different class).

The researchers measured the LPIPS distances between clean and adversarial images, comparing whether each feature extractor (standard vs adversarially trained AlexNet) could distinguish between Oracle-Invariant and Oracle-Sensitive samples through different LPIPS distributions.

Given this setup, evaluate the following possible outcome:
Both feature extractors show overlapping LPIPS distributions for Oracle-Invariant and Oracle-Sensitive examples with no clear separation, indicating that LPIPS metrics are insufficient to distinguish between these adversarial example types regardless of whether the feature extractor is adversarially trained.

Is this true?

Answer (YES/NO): NO